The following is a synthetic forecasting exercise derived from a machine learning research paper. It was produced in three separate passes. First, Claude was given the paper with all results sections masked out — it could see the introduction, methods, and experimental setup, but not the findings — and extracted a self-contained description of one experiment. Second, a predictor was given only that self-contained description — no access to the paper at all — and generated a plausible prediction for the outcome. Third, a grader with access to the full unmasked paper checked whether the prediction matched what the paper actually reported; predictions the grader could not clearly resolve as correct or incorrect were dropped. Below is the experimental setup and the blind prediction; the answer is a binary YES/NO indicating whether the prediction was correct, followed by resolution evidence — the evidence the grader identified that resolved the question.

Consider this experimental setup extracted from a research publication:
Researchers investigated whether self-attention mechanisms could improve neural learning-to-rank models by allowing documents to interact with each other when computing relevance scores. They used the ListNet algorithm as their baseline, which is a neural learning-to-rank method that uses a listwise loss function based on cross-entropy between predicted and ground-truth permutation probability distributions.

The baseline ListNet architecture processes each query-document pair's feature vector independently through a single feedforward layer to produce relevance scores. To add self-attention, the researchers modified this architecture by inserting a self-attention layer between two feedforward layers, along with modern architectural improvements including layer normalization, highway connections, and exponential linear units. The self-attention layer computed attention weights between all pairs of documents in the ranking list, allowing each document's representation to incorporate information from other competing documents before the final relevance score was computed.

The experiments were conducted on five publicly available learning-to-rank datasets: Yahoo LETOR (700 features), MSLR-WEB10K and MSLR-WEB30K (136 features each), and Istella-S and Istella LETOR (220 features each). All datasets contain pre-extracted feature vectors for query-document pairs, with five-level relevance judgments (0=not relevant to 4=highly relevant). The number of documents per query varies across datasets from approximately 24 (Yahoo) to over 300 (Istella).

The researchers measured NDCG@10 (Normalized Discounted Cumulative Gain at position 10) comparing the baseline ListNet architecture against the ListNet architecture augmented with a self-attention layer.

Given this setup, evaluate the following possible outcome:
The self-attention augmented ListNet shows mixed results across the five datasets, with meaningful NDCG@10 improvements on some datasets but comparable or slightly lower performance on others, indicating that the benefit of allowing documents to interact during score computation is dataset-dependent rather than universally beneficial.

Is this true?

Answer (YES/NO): NO